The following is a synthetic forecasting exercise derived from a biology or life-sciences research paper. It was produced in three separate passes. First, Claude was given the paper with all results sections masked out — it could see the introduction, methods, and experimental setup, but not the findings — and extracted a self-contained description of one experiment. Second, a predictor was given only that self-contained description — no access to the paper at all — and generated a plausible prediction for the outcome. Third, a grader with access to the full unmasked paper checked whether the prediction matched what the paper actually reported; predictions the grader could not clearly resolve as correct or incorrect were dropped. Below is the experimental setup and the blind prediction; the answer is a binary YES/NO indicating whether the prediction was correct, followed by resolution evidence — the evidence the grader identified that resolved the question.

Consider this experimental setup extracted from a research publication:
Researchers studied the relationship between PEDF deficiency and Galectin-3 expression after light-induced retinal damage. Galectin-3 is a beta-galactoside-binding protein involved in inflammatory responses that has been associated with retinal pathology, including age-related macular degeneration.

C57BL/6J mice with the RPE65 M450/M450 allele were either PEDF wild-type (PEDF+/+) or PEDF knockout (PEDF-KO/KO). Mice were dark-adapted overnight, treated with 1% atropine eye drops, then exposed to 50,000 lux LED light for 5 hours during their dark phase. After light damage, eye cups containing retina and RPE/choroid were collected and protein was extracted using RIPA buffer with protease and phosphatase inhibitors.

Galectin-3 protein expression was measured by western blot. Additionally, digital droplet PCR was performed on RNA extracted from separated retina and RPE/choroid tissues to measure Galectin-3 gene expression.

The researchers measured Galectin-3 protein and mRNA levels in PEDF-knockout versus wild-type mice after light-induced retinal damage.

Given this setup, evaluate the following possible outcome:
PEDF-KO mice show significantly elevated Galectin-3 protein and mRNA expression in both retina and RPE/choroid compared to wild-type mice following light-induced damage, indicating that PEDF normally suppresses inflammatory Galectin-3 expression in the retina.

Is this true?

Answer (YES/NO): NO